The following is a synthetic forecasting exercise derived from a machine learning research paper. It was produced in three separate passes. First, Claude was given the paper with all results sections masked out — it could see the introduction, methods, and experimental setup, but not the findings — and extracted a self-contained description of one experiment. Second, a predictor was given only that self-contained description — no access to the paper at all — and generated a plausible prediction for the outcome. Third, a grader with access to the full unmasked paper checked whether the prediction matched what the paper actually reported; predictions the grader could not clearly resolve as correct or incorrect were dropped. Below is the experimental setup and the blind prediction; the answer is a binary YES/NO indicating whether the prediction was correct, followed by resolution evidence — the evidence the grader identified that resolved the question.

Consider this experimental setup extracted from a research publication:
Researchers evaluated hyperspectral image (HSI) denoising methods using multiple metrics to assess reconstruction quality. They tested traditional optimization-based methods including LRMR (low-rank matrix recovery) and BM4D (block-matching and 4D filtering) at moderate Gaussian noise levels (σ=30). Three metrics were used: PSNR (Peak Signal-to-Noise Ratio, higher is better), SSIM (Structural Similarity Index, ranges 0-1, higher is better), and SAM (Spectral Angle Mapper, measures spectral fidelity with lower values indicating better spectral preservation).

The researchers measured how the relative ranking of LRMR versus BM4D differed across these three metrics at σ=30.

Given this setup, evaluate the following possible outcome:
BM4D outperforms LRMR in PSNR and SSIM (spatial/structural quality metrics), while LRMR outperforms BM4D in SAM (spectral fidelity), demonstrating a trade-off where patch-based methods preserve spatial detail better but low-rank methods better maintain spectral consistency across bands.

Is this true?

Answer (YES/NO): NO